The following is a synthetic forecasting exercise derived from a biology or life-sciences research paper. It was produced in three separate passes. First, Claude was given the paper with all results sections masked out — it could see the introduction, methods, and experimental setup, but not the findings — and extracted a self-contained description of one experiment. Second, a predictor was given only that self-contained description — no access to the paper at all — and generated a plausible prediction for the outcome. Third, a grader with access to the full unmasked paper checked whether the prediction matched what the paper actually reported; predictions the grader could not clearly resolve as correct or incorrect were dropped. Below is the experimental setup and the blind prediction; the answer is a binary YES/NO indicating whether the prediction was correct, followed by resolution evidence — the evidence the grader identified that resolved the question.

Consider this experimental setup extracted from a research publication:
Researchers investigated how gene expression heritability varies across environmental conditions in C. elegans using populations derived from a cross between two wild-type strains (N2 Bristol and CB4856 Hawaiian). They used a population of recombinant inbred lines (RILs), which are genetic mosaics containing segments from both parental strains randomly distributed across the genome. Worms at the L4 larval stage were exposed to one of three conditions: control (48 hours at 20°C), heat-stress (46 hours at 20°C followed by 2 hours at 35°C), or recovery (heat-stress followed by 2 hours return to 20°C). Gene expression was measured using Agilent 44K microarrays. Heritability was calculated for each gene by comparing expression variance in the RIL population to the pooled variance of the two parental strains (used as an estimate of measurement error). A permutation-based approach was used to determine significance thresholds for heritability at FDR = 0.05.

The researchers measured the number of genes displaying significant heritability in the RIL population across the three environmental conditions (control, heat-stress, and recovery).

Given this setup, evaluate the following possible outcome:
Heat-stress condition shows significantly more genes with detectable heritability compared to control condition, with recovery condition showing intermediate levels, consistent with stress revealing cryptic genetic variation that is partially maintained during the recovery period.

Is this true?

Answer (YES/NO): NO